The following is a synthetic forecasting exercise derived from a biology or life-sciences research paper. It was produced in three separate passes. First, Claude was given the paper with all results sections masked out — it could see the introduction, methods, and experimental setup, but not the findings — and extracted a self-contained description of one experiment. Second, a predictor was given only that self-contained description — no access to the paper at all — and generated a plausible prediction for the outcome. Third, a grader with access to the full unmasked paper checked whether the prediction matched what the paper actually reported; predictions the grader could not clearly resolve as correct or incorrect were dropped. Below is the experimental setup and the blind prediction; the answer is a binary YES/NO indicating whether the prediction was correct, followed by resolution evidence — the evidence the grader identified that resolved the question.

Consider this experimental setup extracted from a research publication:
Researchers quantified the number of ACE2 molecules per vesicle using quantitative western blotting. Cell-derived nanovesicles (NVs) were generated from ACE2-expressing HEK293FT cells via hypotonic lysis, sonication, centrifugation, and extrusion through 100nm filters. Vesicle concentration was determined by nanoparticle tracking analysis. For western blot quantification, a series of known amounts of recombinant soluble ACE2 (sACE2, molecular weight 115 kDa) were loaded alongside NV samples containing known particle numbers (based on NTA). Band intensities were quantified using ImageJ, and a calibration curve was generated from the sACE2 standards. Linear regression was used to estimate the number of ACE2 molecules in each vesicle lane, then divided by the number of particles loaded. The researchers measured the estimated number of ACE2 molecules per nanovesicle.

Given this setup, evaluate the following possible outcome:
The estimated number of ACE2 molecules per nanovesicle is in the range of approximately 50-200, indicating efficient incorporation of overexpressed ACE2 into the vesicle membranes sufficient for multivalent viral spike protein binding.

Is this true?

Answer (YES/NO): NO